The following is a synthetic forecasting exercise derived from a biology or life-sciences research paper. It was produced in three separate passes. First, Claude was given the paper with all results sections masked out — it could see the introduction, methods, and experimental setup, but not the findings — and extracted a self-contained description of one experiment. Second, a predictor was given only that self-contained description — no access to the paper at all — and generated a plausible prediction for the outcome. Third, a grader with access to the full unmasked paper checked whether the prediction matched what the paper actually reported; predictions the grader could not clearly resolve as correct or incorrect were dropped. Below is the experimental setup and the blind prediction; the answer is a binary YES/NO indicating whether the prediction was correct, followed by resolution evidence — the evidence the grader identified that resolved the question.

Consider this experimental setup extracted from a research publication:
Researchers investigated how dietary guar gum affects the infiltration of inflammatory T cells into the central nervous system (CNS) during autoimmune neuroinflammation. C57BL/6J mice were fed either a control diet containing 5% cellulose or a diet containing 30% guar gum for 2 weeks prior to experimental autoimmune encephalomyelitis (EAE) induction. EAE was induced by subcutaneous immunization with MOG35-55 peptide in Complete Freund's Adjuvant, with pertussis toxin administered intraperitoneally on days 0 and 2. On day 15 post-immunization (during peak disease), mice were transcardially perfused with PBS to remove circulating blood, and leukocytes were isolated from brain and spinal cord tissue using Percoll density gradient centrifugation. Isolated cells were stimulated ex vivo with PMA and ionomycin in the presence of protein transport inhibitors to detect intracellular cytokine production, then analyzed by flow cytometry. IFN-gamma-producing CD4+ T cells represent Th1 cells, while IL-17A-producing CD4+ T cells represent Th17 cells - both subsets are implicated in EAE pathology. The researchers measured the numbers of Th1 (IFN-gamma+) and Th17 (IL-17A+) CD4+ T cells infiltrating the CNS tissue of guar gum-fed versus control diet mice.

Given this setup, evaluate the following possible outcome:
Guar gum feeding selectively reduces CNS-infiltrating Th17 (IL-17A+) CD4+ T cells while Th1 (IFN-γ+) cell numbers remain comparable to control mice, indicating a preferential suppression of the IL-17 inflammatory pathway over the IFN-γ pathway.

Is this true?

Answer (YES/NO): NO